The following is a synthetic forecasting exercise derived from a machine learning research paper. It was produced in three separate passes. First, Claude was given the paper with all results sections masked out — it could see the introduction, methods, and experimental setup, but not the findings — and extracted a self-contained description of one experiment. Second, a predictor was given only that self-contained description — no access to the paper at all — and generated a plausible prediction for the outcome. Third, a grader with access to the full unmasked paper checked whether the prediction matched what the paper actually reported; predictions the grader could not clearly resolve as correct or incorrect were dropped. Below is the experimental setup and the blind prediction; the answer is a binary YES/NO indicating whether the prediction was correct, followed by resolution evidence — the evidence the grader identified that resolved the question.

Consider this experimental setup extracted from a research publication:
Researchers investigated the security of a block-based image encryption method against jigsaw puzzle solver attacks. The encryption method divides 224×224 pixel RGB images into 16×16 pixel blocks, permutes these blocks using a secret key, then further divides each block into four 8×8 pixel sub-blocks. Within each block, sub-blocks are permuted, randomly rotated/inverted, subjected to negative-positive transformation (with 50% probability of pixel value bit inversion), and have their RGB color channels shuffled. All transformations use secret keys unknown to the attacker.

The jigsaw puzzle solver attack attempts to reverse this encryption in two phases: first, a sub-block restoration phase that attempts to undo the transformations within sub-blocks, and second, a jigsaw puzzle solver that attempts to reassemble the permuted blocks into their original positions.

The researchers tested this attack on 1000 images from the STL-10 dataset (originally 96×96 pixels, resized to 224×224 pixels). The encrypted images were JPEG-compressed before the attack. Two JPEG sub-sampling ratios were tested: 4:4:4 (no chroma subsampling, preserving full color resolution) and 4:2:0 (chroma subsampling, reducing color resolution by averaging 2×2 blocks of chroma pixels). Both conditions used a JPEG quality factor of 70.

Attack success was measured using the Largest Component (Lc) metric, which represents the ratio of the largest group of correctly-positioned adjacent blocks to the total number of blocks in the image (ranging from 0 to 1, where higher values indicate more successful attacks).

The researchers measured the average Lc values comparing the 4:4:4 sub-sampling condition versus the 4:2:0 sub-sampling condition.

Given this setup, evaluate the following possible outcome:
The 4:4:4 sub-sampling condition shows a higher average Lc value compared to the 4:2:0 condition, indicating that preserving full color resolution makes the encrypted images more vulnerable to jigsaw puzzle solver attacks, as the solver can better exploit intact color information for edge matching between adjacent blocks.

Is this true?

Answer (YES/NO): YES